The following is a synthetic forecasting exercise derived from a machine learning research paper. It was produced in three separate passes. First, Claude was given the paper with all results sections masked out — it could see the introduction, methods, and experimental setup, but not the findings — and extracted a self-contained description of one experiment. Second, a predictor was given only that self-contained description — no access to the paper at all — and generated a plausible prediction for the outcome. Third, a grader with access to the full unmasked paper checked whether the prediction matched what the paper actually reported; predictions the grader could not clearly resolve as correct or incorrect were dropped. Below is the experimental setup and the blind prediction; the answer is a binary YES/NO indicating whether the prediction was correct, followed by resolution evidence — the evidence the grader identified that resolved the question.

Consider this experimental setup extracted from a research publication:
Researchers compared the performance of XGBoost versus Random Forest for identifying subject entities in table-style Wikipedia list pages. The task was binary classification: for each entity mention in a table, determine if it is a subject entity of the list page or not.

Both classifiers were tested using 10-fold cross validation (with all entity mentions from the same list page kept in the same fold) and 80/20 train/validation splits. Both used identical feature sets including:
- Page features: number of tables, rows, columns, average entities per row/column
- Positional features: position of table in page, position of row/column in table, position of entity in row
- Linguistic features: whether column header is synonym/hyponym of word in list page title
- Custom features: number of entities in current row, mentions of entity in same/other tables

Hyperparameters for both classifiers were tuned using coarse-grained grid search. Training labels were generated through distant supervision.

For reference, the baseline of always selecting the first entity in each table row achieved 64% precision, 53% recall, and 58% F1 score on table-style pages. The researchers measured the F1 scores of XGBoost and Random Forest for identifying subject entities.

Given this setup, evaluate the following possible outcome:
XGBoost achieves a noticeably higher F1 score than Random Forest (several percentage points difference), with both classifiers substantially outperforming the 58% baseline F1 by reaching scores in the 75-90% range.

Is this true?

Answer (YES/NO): NO